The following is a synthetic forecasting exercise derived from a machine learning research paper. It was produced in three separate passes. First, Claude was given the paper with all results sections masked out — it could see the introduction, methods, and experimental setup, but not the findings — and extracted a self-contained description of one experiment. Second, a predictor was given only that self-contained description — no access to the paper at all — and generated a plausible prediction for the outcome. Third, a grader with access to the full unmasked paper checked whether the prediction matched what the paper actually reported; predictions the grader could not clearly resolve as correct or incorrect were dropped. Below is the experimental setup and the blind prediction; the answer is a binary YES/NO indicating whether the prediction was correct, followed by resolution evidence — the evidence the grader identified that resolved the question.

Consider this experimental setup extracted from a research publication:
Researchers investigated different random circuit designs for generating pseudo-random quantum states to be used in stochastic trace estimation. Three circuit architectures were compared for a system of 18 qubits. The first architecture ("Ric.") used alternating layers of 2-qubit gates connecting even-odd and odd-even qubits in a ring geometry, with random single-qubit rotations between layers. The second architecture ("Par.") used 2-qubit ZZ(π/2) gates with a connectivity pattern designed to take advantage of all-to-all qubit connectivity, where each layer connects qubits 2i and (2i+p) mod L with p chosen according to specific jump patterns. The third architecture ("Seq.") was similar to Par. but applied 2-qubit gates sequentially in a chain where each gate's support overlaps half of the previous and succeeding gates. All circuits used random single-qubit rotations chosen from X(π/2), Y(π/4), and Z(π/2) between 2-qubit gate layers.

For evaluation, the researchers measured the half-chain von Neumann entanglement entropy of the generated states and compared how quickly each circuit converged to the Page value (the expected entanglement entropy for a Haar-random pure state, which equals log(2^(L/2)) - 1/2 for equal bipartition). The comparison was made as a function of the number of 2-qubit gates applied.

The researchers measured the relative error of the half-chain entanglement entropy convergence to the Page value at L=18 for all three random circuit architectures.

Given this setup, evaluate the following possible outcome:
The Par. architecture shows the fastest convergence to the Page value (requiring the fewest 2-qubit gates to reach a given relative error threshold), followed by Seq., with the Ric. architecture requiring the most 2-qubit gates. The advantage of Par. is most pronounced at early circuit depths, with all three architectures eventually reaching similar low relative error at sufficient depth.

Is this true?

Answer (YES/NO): NO